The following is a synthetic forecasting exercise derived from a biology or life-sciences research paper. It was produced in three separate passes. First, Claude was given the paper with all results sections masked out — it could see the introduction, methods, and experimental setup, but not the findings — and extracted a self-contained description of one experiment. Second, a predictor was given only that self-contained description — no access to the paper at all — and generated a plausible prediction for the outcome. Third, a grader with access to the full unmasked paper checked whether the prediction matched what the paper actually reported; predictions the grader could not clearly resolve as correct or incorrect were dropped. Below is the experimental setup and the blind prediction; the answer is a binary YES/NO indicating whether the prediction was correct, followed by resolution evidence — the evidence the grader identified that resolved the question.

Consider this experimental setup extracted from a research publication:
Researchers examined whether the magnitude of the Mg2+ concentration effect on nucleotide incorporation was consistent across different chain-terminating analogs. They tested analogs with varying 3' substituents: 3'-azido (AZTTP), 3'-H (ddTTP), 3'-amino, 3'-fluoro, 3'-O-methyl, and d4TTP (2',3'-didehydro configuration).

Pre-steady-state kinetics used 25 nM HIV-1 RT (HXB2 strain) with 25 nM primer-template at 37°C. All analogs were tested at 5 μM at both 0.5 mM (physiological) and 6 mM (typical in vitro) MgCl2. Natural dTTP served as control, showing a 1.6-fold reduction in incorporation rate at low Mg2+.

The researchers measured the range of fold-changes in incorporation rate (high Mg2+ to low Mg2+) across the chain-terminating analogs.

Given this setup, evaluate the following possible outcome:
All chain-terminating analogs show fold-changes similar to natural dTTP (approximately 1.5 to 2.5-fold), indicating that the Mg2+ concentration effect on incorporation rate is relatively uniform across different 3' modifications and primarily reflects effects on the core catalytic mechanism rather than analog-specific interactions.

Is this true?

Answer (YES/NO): NO